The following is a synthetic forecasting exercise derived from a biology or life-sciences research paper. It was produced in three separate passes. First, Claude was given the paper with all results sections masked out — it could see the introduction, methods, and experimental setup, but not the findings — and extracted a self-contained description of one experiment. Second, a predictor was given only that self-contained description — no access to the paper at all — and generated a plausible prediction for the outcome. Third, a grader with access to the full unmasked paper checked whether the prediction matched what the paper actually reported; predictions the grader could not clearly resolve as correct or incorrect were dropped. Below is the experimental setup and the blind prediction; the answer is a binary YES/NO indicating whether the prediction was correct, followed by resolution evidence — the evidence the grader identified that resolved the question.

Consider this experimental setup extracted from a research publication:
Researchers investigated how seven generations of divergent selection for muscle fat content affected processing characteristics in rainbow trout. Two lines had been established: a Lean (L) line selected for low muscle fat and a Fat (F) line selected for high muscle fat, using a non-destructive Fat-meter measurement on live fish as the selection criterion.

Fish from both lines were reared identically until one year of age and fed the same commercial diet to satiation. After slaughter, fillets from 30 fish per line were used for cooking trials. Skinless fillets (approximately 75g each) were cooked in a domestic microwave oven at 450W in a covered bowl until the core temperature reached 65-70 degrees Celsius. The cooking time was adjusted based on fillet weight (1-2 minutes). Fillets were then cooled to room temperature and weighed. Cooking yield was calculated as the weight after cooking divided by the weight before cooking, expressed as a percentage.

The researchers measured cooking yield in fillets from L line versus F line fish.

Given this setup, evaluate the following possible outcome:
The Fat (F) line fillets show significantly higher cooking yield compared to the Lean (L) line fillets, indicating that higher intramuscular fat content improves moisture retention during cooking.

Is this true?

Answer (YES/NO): NO